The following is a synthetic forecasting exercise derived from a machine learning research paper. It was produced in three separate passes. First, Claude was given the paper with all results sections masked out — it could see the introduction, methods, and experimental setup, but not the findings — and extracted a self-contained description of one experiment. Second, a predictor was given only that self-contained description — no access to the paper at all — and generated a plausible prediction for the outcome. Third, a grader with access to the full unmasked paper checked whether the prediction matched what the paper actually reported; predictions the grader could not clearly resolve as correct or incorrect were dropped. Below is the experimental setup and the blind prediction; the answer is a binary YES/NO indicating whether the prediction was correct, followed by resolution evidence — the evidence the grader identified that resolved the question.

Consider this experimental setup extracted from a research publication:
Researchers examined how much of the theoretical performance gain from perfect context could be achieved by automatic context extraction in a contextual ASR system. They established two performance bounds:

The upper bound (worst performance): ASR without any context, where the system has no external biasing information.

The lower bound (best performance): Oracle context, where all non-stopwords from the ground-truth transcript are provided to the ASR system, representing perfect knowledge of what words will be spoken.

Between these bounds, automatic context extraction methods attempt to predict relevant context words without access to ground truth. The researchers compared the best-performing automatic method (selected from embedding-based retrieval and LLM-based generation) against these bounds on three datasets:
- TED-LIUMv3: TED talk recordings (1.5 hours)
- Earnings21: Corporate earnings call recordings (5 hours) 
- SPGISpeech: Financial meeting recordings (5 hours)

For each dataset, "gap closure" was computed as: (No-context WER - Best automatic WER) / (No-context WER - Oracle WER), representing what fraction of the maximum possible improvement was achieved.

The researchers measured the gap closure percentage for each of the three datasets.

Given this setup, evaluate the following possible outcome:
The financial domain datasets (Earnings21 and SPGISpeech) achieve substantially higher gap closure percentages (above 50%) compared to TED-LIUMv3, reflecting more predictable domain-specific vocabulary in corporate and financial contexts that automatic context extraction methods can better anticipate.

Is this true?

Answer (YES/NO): NO